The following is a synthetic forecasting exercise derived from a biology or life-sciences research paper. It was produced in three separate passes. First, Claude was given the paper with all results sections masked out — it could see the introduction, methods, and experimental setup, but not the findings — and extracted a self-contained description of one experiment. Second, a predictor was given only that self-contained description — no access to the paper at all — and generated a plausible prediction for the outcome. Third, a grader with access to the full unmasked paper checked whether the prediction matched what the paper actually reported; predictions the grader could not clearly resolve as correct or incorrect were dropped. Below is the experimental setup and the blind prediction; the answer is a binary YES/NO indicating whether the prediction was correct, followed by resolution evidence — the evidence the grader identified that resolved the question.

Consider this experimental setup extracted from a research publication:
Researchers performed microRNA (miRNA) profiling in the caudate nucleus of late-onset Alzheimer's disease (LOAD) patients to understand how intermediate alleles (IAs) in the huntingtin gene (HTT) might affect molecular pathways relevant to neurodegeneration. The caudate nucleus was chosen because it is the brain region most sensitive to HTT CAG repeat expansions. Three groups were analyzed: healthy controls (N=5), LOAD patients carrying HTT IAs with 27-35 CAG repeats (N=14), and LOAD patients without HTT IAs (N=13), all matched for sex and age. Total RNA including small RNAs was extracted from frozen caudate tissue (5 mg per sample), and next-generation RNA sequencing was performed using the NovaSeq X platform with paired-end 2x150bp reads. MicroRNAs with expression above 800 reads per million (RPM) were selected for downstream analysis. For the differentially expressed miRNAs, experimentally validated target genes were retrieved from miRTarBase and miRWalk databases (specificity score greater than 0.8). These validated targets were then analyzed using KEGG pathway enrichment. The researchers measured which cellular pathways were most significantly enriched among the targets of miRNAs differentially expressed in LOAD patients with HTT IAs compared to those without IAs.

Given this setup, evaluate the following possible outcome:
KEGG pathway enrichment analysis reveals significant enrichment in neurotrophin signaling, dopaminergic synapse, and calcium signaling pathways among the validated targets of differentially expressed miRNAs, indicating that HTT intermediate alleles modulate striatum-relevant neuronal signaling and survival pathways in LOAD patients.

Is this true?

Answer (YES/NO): NO